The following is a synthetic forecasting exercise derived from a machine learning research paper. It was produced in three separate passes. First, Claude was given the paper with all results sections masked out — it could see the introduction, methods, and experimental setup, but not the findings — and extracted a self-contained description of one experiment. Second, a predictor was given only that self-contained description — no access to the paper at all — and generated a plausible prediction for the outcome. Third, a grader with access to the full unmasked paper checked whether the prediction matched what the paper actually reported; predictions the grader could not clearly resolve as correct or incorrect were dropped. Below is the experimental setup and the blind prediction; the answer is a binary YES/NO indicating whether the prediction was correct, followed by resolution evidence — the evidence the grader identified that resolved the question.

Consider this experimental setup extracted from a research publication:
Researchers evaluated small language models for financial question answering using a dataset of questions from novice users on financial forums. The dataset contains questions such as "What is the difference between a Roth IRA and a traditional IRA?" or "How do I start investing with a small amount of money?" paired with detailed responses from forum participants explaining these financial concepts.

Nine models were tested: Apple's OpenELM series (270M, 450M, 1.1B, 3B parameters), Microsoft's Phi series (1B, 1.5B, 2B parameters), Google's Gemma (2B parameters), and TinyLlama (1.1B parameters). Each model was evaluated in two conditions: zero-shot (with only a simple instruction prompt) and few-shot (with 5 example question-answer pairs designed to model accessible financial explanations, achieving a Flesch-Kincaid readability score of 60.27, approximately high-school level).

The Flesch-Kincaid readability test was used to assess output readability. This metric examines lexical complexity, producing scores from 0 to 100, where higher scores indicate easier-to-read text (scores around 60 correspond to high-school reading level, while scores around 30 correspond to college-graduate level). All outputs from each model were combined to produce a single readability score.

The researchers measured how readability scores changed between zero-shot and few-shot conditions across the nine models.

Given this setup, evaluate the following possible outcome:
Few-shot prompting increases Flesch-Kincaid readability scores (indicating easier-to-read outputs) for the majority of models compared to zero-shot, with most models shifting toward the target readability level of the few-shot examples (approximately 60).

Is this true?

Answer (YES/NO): NO